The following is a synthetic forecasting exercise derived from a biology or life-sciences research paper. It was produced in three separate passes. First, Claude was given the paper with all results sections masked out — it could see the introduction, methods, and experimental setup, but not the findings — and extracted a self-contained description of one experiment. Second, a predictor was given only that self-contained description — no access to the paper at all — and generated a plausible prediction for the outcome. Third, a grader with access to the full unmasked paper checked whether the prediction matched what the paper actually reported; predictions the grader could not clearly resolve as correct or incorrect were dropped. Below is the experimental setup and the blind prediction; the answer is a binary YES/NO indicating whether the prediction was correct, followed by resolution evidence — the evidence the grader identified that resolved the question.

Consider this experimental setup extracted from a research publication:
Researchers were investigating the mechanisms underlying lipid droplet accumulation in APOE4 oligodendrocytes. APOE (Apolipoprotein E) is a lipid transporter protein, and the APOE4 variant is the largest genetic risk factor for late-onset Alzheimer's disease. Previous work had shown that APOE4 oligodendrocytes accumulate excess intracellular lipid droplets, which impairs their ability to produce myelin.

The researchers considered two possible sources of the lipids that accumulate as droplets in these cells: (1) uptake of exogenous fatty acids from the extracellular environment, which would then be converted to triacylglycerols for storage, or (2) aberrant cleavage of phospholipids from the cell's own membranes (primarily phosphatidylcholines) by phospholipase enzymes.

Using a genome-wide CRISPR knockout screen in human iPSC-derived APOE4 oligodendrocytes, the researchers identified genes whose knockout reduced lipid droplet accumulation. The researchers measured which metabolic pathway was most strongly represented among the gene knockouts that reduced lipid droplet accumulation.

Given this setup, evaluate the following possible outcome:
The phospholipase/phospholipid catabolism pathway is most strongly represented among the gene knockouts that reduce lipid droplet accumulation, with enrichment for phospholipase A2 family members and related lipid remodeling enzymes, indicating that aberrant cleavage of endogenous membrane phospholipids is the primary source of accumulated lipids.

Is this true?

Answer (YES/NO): YES